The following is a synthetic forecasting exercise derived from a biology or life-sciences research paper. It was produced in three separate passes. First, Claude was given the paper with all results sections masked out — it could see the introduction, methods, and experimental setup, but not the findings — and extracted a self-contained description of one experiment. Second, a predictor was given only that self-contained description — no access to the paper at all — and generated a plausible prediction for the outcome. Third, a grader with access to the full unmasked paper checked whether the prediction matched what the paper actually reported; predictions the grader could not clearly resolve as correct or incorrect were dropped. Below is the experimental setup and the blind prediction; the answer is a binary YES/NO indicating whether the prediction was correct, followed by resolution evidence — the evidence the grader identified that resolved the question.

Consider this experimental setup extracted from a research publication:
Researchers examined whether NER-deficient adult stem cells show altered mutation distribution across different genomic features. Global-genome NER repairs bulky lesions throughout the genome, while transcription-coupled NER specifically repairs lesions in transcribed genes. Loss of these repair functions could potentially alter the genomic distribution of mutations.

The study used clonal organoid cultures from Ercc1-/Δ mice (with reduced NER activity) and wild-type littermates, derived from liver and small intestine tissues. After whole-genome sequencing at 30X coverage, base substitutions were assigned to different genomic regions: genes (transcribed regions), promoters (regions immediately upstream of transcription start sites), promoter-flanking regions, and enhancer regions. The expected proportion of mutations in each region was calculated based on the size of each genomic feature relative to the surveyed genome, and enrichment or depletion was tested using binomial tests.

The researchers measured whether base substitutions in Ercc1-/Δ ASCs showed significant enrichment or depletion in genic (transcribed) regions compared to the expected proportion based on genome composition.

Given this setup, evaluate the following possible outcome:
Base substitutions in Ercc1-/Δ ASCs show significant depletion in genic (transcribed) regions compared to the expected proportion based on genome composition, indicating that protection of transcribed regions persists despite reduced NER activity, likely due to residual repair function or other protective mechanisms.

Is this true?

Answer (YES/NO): YES